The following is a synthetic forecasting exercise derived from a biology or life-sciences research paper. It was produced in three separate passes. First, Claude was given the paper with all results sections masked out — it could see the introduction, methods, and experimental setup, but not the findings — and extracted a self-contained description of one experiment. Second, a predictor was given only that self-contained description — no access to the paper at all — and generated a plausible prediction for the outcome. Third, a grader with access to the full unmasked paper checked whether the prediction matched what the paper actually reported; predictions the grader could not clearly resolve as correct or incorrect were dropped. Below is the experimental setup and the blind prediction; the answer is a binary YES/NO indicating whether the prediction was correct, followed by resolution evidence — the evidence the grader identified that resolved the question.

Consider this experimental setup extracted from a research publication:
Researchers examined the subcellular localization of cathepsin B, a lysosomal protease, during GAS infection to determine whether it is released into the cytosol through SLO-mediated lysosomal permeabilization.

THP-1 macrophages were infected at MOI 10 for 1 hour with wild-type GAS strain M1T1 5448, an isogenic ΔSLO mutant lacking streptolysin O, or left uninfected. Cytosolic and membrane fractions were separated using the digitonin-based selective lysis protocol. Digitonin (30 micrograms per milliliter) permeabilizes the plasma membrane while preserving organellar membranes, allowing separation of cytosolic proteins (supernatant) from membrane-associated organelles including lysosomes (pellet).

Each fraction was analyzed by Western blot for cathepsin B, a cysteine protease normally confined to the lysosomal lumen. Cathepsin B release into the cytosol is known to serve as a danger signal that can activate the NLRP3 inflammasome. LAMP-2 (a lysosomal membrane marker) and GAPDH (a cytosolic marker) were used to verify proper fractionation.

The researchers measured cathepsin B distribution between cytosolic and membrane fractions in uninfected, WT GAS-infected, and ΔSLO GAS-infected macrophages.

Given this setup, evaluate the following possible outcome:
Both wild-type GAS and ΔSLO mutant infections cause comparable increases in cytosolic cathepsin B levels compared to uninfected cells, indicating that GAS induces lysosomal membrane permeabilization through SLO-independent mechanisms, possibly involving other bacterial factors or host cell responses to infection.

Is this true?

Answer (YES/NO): NO